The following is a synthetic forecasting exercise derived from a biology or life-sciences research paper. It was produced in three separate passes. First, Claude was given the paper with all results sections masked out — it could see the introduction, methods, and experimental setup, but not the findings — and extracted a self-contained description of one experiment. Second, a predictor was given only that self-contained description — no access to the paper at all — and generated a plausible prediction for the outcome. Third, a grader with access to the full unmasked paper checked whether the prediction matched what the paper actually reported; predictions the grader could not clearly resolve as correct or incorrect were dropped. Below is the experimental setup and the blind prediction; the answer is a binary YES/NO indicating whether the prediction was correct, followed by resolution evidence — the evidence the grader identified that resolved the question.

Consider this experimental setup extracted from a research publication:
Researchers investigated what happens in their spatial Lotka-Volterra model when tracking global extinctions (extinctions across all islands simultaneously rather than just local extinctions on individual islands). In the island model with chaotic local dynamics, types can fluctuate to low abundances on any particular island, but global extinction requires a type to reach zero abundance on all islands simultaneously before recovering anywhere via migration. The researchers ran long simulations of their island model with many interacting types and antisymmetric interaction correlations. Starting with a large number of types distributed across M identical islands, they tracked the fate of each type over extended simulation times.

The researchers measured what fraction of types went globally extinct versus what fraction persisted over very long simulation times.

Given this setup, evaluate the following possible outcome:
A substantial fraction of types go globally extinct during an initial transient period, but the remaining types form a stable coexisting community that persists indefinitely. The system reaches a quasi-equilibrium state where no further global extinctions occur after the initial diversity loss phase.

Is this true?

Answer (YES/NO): NO